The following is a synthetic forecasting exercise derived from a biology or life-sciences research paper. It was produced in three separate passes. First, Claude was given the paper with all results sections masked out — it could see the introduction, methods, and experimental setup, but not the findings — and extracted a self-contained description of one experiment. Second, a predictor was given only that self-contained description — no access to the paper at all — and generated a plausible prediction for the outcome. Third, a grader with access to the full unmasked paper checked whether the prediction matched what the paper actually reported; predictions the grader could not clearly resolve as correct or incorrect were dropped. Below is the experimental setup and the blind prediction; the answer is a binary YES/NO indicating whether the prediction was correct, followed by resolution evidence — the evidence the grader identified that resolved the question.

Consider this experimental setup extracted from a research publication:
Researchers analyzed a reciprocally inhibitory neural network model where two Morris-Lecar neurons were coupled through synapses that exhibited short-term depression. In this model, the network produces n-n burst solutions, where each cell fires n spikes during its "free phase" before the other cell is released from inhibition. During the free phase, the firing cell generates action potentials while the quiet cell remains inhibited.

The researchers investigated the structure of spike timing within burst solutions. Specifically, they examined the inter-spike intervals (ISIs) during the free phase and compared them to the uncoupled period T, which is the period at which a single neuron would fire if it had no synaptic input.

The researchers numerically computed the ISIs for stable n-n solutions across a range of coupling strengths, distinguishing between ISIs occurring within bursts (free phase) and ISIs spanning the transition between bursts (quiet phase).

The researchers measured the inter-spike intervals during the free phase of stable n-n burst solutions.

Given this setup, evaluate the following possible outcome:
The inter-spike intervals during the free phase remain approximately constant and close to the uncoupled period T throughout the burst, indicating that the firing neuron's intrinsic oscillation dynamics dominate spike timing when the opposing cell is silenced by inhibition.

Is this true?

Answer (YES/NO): YES